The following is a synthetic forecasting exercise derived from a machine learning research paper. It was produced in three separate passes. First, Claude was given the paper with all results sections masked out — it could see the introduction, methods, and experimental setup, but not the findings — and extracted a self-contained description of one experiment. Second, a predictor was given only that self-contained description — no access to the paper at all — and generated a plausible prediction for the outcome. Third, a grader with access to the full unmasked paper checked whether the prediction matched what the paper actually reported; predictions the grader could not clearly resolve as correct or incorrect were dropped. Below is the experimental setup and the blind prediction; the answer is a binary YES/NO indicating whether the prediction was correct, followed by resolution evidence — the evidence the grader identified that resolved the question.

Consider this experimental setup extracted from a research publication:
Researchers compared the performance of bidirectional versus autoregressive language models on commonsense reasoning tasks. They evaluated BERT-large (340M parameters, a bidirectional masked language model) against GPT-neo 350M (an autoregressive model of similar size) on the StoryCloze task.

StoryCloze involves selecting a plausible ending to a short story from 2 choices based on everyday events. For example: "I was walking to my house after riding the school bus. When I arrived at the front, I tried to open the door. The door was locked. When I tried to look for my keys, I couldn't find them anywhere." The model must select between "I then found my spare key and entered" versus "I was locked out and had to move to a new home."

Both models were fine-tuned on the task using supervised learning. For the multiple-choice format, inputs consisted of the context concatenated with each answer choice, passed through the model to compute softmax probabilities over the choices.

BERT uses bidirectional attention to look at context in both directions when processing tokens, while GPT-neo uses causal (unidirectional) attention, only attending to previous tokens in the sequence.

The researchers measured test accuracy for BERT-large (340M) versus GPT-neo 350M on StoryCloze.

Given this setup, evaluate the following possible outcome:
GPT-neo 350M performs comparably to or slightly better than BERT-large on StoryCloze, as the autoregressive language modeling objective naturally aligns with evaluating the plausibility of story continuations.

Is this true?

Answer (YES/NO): NO